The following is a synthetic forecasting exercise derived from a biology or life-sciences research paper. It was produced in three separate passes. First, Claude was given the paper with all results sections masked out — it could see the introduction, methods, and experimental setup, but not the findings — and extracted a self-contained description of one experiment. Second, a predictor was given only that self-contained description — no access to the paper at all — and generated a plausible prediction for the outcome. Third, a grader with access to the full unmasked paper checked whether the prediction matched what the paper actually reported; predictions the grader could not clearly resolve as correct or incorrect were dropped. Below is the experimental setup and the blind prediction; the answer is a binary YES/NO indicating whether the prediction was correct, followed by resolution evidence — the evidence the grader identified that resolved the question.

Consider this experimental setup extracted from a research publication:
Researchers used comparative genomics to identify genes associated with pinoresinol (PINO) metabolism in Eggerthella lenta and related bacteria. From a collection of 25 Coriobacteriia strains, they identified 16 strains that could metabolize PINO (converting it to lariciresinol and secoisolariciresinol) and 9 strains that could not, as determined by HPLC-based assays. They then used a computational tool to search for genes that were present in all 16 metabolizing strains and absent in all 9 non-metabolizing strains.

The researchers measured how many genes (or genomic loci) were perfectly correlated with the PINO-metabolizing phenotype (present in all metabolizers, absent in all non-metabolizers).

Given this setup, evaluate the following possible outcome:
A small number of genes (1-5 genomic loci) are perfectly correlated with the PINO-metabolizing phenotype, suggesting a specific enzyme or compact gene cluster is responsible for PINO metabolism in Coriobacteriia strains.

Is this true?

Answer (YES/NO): YES